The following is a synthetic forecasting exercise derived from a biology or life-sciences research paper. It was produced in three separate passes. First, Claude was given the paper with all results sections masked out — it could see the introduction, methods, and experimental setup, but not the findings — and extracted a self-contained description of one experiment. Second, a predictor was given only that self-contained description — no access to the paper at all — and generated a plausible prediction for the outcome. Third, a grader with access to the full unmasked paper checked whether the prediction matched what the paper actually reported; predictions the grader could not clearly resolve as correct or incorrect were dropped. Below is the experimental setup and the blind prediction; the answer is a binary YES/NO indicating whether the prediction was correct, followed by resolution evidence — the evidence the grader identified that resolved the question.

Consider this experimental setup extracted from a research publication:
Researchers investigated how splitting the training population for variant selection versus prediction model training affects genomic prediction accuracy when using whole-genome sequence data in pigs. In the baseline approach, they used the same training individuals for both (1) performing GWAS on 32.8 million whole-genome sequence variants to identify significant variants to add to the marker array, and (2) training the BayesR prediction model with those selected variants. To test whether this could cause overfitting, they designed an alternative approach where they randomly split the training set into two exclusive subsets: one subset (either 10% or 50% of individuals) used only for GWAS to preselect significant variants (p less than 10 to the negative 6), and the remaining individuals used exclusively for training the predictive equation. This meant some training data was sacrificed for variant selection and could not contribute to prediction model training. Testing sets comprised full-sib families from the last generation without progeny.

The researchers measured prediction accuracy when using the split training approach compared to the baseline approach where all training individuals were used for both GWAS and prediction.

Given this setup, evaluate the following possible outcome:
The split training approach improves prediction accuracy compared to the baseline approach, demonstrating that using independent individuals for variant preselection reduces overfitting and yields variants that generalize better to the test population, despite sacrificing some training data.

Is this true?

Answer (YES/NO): NO